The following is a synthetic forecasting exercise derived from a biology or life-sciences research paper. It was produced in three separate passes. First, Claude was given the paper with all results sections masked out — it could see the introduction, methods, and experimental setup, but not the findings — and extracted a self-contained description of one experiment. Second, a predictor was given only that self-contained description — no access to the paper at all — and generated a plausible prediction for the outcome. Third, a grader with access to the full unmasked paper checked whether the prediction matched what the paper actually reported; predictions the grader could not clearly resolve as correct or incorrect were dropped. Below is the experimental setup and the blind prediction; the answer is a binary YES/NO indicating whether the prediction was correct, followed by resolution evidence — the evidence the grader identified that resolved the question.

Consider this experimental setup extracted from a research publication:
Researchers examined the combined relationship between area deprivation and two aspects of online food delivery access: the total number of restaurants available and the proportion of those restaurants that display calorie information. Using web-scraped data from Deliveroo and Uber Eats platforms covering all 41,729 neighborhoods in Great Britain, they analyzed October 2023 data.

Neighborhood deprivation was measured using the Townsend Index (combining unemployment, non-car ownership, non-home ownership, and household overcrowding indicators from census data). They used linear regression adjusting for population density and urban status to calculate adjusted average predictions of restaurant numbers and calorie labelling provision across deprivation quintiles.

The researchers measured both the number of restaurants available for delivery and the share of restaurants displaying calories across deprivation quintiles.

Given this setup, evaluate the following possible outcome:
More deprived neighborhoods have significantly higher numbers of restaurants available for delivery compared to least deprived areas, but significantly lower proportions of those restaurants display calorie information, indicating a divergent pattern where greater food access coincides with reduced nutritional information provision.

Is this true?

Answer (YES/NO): YES